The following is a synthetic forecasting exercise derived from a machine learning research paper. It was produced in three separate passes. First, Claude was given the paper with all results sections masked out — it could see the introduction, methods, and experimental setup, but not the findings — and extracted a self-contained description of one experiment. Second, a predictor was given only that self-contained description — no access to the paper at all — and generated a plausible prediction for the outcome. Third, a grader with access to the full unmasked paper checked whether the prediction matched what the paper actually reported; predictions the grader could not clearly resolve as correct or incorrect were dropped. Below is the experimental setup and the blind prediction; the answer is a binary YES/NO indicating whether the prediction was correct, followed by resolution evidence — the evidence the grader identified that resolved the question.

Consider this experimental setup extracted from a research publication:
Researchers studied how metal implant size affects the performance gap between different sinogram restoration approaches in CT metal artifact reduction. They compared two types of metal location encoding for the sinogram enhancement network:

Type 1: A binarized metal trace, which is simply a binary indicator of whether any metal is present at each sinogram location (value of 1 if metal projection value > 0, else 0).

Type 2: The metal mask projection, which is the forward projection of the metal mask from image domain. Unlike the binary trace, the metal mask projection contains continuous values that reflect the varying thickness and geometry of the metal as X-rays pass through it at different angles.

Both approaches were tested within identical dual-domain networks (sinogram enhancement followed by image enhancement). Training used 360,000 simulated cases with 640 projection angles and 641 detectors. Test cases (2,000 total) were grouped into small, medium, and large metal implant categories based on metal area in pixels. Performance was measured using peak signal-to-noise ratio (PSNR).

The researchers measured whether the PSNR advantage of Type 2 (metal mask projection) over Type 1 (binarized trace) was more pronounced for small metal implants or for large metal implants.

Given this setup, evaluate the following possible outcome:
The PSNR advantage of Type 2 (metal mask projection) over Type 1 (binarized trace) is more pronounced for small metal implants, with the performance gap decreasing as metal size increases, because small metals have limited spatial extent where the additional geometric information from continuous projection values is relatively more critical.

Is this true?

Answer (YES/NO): NO